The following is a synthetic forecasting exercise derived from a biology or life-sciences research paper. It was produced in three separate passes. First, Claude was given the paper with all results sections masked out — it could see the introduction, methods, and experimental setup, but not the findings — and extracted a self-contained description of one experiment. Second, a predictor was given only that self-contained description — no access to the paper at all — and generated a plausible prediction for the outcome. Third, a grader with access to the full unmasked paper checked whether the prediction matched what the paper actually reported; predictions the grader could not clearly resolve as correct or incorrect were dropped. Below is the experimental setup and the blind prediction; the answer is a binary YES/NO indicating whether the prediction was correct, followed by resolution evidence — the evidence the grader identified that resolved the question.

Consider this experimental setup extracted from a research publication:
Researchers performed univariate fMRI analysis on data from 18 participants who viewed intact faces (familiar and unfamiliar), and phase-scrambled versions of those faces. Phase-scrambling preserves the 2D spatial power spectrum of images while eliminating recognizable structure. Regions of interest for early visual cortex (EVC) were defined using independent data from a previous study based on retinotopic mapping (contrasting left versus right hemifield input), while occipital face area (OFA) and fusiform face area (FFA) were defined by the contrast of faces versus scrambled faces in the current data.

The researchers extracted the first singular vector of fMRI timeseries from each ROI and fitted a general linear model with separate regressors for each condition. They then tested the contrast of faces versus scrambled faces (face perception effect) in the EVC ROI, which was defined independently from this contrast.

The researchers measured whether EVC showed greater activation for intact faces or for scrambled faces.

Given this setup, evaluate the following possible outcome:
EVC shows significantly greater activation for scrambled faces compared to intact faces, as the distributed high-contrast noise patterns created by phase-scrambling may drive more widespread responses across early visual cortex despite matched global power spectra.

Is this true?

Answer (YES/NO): YES